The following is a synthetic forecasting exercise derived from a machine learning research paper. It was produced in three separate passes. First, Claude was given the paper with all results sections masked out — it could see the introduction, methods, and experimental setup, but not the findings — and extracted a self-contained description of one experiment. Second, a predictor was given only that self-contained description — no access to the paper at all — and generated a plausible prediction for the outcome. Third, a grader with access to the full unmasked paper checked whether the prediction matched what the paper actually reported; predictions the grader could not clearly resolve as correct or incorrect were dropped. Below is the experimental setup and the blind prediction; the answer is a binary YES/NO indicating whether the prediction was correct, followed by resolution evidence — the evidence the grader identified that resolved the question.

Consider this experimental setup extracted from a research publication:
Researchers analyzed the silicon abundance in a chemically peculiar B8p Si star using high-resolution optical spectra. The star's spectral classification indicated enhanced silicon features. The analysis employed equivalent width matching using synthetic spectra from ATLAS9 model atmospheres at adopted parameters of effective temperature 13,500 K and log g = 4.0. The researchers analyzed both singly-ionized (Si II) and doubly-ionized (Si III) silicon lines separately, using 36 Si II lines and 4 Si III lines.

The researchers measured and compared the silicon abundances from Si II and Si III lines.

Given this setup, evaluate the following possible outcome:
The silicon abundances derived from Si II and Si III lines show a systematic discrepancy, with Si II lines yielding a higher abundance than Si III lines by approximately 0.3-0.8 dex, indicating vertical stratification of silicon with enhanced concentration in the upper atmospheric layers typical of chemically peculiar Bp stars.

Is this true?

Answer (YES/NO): NO